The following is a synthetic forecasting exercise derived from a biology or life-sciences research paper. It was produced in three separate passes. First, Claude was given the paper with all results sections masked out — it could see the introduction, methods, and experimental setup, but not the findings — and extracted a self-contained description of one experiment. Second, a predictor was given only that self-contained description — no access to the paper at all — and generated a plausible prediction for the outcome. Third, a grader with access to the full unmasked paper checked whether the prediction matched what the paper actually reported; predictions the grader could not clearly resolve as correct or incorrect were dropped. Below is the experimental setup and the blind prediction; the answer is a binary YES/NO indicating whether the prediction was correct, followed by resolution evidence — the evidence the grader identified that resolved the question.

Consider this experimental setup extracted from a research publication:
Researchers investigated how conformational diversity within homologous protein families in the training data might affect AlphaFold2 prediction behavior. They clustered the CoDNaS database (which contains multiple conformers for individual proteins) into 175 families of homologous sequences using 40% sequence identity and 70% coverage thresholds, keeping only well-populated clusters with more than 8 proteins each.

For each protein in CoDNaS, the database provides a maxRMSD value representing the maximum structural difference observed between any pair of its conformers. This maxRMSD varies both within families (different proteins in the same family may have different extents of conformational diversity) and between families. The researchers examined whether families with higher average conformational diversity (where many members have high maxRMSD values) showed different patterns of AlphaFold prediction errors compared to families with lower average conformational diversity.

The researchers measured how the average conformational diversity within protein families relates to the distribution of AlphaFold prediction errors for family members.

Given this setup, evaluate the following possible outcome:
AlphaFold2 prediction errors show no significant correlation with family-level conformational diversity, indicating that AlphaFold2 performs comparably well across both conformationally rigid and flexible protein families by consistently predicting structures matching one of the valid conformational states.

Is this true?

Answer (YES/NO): NO